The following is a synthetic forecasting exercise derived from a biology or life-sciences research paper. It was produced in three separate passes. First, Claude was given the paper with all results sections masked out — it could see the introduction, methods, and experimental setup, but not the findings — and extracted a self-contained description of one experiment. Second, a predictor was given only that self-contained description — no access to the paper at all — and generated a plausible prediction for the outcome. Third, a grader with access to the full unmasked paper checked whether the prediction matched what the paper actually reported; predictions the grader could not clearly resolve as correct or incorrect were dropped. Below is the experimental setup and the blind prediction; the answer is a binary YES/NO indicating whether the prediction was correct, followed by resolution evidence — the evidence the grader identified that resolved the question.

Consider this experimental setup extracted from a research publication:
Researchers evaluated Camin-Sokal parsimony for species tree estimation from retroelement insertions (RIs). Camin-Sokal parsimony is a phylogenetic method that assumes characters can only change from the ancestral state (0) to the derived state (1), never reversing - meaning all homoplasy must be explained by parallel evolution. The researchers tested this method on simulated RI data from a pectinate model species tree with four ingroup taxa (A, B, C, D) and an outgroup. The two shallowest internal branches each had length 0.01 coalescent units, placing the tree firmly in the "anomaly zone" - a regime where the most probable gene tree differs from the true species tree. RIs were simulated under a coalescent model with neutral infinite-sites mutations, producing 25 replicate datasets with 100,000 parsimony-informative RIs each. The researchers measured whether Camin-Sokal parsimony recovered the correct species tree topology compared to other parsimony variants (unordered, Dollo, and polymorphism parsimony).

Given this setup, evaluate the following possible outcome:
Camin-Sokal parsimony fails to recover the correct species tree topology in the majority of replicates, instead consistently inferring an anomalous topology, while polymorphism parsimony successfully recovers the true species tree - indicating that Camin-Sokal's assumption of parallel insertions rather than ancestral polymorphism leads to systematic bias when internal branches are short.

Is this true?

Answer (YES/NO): YES